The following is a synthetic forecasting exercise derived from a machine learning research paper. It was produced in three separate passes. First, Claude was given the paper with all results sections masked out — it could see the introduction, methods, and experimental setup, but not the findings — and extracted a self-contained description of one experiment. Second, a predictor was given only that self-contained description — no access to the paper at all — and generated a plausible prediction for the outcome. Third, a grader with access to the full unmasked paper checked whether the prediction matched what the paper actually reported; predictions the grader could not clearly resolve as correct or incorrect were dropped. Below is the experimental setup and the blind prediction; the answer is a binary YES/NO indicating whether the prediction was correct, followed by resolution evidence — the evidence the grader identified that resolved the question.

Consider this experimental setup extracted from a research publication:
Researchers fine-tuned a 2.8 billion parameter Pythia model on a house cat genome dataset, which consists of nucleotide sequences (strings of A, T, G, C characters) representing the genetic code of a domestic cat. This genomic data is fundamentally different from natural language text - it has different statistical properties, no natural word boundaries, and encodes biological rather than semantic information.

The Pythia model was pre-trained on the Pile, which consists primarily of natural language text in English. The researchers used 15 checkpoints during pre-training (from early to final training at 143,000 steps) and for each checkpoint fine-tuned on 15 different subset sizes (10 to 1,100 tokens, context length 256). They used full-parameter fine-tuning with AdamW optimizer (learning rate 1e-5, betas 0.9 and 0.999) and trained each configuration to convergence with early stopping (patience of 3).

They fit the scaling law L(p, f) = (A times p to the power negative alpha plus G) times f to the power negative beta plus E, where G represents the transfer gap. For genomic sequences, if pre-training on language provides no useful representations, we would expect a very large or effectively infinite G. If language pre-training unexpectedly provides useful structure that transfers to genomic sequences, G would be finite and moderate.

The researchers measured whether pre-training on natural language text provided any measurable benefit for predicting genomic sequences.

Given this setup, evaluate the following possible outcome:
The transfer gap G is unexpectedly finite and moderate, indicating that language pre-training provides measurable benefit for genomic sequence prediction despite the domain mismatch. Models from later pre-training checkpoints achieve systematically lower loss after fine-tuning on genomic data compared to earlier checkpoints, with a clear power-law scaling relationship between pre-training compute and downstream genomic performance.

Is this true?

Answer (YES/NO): NO